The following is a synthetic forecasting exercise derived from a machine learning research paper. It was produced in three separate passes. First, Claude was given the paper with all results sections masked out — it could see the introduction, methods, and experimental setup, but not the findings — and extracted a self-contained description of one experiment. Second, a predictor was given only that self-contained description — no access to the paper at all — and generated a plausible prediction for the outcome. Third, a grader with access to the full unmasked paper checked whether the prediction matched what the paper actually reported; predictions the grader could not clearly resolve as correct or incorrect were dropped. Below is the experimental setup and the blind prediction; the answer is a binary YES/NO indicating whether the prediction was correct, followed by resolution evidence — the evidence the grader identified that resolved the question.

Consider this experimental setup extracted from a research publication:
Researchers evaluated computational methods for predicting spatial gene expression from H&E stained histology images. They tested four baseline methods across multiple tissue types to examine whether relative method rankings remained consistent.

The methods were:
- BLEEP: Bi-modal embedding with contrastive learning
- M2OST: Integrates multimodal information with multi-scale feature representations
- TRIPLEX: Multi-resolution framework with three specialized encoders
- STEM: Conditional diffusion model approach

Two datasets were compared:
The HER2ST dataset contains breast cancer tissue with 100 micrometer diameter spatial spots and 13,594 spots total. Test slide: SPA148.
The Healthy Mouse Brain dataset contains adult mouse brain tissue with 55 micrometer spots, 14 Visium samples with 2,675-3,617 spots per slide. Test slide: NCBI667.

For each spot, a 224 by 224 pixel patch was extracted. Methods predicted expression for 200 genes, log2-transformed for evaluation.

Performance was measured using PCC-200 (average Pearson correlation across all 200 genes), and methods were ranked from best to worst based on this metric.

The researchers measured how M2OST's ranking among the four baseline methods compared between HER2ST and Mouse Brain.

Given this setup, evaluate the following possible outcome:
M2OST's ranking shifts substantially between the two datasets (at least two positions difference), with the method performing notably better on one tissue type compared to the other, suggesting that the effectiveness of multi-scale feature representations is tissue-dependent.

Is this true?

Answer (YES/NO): YES